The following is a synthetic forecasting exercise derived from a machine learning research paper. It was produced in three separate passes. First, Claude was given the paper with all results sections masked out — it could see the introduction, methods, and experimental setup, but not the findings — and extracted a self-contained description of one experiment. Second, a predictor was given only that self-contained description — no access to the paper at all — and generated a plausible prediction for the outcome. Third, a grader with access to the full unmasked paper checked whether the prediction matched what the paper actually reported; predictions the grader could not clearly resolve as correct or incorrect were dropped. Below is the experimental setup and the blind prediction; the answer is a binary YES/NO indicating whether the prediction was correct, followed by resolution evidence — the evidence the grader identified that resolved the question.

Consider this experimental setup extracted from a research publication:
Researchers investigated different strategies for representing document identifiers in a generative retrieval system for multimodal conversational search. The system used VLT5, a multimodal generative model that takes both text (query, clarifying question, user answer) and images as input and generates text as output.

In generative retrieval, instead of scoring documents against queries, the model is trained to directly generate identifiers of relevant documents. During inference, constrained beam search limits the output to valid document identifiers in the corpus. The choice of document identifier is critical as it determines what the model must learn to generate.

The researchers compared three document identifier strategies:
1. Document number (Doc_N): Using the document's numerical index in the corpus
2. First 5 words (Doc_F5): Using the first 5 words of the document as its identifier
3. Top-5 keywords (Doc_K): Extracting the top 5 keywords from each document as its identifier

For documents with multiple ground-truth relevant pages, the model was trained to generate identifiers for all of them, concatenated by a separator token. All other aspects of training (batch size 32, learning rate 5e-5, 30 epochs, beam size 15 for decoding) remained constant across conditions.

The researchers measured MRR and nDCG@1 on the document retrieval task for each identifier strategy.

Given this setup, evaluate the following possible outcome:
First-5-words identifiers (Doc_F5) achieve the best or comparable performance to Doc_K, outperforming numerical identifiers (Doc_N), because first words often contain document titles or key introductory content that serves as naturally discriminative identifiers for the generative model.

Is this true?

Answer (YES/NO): NO